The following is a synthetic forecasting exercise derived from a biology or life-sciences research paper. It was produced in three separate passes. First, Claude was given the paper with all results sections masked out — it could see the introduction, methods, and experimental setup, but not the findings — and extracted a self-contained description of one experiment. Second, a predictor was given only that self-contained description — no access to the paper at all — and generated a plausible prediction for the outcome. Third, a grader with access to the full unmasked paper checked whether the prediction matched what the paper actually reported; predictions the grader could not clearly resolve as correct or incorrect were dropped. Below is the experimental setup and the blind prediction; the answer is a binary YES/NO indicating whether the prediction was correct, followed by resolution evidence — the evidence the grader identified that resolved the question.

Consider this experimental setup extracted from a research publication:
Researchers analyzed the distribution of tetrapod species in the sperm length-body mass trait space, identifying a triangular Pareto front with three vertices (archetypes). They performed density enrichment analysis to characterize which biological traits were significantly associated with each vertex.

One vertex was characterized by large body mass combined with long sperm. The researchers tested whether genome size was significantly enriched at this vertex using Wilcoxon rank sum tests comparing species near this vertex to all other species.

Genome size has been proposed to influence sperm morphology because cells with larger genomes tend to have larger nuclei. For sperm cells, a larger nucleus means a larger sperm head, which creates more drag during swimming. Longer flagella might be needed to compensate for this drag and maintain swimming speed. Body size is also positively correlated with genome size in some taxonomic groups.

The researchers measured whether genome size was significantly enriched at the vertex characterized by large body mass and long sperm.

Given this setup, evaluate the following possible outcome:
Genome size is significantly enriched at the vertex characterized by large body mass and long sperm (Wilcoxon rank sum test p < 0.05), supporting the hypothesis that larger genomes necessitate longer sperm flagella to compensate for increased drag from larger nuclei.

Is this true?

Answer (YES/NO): NO